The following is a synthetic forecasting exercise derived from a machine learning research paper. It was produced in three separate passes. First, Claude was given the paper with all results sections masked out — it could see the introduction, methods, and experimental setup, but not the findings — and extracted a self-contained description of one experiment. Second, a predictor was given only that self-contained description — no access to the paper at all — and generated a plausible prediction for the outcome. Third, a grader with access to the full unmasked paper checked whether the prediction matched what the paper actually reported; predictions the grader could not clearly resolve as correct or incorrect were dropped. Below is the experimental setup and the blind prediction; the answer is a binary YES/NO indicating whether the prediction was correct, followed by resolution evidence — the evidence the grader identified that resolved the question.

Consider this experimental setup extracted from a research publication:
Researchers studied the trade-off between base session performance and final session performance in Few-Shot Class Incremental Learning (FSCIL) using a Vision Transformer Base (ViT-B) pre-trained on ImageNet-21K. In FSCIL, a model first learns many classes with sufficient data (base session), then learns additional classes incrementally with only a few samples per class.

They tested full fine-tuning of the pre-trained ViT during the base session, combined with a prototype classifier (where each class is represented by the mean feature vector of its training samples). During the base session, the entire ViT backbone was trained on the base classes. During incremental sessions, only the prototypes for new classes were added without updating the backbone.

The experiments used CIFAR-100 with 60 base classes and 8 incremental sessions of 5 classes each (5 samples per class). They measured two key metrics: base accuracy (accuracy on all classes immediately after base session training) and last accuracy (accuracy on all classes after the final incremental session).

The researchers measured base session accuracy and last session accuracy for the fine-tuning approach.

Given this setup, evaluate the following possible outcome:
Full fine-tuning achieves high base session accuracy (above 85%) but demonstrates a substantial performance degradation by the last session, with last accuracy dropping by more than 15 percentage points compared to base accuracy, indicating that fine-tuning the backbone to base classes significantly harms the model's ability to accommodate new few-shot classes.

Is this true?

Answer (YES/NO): YES